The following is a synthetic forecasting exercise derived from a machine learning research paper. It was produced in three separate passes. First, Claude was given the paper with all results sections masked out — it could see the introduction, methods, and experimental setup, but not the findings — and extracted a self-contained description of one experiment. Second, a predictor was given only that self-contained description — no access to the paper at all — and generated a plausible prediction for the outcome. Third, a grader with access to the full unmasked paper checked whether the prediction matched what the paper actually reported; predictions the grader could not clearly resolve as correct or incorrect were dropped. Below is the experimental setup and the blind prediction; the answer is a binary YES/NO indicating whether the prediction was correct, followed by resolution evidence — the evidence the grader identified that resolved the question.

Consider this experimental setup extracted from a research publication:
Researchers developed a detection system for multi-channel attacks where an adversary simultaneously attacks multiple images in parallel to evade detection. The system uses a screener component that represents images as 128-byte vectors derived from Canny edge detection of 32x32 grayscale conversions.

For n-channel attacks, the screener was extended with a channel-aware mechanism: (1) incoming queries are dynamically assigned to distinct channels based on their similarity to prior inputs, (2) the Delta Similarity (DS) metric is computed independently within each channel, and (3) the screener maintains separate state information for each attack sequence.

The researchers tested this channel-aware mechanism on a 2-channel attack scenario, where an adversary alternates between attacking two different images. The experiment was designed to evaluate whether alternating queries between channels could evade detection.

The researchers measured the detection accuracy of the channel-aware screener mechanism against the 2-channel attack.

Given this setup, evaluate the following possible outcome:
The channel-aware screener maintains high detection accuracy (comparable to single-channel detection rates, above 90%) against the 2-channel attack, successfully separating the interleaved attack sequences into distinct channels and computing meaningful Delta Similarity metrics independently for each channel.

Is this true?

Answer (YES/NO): YES